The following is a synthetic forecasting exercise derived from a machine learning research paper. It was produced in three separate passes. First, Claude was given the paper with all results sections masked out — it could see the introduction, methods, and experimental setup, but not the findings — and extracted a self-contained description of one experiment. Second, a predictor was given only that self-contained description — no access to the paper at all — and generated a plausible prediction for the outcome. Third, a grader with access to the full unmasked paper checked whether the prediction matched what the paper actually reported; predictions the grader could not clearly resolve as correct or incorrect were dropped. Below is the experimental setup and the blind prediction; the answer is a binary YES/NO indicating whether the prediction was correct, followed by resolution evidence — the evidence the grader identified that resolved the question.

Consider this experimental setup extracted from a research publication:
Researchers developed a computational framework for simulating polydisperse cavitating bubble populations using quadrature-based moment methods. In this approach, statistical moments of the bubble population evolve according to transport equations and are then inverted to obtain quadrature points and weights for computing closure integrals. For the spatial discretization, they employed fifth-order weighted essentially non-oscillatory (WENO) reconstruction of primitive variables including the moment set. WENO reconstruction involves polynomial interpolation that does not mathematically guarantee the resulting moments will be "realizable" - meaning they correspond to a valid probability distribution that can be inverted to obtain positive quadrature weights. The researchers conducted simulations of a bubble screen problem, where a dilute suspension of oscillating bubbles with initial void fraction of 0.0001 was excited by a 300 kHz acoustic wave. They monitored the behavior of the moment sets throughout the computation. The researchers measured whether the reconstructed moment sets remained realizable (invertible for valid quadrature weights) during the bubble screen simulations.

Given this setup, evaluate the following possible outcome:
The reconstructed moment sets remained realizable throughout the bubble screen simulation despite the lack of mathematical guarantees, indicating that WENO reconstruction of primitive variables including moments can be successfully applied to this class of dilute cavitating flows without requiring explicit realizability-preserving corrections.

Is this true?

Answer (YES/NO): YES